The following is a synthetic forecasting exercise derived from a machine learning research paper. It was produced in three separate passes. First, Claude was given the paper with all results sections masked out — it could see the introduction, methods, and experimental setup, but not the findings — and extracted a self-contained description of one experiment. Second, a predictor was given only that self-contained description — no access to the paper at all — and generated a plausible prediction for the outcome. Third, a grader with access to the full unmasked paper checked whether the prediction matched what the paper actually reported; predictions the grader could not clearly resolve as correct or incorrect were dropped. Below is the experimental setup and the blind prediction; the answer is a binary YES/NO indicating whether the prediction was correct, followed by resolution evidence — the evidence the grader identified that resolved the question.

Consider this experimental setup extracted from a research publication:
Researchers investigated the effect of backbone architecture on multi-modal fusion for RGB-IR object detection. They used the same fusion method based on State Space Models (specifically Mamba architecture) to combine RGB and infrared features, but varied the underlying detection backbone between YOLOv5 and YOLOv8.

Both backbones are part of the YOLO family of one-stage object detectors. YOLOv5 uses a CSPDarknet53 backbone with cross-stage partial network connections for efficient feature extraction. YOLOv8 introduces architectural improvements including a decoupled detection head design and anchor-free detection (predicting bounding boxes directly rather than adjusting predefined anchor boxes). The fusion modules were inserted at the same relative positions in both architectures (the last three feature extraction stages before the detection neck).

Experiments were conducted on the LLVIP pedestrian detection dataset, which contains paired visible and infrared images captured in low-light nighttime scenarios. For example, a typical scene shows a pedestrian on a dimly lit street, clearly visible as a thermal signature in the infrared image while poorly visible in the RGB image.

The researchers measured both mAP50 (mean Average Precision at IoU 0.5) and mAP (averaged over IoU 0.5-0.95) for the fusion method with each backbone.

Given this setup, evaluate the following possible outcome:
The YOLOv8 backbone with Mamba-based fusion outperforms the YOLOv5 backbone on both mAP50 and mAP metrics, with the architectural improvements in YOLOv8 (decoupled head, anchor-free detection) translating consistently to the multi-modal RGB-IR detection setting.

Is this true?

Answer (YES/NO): YES